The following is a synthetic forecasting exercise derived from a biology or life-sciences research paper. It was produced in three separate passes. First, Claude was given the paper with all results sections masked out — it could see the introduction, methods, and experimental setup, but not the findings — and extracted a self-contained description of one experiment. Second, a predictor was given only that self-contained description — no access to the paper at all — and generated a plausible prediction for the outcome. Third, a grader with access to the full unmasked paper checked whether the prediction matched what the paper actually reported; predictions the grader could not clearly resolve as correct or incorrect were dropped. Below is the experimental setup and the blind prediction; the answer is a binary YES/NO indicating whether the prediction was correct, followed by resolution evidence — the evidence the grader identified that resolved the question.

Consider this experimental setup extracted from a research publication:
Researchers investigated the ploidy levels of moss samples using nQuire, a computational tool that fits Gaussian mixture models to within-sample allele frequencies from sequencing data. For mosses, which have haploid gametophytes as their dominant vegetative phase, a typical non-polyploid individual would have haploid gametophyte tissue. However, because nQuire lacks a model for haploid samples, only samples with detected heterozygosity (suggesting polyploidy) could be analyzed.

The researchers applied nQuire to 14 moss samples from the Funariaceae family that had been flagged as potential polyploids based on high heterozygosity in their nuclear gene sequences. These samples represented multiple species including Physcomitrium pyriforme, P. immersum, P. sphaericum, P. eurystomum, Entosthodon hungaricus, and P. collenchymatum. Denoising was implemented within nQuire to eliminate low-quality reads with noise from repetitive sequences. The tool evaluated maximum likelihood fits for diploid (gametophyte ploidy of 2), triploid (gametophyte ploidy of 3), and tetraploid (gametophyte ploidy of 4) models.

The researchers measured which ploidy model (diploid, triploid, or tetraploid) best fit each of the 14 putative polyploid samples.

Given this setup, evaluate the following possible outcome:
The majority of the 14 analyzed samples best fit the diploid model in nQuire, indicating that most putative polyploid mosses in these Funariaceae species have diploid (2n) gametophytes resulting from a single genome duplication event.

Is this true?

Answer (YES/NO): YES